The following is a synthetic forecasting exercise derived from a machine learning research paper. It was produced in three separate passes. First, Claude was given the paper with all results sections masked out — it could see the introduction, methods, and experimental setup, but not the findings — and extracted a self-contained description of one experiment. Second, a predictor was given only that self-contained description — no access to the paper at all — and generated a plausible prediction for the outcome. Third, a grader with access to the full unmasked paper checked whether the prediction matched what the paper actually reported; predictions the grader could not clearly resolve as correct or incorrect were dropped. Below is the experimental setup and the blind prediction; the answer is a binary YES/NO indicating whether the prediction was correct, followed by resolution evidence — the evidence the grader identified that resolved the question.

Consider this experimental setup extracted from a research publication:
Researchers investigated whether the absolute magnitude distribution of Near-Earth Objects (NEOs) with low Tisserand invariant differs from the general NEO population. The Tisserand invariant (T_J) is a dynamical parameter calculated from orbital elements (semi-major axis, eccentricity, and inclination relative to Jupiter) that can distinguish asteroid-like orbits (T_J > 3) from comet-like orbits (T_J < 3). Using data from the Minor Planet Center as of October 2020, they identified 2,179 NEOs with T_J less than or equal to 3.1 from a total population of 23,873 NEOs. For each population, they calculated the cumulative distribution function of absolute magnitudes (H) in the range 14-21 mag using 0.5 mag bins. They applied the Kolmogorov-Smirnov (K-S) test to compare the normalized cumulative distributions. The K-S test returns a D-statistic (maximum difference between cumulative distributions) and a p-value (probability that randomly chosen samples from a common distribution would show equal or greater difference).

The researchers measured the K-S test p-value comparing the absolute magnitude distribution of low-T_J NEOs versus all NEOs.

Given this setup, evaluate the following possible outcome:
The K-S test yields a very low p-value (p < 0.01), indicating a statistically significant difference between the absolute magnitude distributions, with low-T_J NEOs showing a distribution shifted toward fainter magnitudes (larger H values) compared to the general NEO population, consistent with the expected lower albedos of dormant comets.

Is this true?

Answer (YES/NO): NO